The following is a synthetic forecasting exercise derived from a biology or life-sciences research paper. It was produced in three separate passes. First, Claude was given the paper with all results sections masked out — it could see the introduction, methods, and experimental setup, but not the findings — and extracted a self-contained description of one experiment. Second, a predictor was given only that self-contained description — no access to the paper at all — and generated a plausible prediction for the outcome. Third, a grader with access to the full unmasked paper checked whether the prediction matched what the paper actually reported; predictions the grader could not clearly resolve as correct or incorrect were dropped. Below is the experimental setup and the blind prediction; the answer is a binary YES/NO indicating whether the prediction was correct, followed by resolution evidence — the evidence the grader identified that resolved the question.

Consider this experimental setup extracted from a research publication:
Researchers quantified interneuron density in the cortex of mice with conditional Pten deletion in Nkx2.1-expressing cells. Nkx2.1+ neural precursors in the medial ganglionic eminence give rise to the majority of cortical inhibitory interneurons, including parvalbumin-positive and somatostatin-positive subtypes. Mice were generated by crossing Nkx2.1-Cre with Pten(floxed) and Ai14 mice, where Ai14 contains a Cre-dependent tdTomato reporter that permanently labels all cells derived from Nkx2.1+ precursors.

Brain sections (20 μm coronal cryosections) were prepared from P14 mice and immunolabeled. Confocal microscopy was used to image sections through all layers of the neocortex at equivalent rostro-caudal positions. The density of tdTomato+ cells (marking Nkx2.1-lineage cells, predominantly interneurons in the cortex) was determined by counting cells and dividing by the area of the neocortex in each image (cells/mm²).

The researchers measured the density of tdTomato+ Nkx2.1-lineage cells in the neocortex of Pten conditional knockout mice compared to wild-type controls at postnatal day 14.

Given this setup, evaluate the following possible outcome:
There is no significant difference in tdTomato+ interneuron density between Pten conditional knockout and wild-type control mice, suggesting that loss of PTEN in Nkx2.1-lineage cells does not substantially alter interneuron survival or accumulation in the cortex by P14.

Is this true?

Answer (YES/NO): NO